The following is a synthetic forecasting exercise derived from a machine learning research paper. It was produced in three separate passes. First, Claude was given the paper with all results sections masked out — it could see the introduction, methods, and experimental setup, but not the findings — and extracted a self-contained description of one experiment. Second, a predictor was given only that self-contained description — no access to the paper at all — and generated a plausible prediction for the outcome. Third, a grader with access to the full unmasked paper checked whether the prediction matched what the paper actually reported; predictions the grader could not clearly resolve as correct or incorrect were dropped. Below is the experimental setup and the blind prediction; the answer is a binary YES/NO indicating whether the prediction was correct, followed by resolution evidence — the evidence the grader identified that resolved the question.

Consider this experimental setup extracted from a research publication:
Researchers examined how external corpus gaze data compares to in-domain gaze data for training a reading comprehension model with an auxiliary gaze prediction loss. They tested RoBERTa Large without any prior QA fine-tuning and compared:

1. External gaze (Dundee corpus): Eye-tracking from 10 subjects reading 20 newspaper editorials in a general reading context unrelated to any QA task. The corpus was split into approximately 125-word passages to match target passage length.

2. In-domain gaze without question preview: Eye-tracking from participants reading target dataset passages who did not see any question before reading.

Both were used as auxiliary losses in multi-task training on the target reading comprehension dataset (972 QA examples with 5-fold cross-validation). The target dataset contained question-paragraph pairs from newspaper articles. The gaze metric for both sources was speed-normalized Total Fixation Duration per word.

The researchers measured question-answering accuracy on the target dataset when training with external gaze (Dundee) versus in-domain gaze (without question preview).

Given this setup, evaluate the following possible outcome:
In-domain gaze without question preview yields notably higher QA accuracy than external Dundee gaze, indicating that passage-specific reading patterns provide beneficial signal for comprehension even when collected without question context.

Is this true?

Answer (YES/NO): NO